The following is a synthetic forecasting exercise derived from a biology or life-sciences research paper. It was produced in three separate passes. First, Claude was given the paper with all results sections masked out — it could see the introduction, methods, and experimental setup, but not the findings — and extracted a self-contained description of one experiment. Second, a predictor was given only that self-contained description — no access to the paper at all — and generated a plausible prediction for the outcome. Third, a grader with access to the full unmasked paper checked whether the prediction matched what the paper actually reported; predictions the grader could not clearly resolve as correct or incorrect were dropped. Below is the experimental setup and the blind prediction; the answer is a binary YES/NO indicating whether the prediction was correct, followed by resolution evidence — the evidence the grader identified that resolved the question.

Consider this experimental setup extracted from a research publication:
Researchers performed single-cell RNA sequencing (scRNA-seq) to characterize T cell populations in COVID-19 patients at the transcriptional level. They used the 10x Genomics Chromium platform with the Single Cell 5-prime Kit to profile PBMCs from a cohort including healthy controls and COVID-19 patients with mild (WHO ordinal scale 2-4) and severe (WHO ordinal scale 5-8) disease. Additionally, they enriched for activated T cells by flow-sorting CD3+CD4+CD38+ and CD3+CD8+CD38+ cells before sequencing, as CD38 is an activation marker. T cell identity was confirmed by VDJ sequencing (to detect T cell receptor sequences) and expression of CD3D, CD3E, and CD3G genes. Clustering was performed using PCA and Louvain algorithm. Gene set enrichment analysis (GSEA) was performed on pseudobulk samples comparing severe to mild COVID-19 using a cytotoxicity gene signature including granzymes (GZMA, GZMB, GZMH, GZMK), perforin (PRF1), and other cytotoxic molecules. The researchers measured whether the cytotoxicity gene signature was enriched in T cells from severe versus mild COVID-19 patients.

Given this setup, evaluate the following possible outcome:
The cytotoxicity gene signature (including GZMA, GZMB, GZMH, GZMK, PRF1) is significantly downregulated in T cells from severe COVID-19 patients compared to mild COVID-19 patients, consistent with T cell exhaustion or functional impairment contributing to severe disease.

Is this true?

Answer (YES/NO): NO